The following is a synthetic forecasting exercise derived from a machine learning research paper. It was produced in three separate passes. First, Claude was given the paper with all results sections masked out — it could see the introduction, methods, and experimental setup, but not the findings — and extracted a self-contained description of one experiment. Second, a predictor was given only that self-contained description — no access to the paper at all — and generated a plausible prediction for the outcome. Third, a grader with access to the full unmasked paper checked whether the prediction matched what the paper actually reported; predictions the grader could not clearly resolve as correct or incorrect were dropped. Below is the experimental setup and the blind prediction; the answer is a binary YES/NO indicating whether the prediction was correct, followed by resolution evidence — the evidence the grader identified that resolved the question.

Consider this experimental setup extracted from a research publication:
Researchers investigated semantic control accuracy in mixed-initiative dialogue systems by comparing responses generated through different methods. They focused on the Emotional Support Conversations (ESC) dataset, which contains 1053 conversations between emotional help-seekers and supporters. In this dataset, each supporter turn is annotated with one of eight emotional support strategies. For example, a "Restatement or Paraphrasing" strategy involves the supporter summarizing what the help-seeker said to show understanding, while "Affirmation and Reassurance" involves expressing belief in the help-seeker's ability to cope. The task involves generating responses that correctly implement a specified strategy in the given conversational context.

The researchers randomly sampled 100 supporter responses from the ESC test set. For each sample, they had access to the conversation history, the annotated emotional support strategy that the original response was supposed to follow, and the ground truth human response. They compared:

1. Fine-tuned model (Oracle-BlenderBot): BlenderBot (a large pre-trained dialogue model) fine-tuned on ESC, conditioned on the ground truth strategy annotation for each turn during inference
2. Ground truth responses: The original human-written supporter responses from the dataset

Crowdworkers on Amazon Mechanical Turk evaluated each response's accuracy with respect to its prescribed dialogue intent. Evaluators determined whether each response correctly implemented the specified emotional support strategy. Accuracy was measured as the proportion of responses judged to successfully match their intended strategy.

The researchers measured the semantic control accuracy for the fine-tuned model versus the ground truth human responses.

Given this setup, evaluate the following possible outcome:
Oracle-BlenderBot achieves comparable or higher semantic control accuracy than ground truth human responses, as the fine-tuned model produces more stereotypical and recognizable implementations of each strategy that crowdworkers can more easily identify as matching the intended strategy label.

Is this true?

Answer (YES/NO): NO